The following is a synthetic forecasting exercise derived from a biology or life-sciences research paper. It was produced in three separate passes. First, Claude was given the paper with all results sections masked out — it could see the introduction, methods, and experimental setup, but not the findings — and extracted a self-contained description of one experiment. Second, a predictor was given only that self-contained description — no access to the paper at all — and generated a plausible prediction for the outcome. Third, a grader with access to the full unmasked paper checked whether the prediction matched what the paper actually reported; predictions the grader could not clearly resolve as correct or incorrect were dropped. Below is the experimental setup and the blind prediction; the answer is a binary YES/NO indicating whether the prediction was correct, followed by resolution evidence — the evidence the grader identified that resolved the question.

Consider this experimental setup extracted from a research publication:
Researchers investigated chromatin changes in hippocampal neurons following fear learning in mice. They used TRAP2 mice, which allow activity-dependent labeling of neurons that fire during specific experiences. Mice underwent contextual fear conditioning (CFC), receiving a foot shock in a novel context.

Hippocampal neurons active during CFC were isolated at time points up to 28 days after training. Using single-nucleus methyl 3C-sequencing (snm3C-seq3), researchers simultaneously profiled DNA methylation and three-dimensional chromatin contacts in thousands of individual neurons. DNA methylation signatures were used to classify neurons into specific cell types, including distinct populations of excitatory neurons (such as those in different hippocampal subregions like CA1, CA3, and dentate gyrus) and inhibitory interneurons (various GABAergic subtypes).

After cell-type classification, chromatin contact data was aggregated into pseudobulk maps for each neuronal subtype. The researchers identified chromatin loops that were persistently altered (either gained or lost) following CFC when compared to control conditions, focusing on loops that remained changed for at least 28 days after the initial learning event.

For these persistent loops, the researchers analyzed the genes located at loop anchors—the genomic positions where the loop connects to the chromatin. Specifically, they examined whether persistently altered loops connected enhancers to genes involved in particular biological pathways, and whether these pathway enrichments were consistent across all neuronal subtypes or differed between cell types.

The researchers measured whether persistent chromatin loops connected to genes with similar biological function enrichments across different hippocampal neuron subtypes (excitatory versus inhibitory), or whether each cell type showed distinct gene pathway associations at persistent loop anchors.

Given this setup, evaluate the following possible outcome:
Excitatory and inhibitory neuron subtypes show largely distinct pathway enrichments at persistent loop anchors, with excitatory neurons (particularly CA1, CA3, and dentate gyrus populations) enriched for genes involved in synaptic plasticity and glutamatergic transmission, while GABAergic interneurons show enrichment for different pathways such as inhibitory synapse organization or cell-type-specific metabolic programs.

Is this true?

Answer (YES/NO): YES